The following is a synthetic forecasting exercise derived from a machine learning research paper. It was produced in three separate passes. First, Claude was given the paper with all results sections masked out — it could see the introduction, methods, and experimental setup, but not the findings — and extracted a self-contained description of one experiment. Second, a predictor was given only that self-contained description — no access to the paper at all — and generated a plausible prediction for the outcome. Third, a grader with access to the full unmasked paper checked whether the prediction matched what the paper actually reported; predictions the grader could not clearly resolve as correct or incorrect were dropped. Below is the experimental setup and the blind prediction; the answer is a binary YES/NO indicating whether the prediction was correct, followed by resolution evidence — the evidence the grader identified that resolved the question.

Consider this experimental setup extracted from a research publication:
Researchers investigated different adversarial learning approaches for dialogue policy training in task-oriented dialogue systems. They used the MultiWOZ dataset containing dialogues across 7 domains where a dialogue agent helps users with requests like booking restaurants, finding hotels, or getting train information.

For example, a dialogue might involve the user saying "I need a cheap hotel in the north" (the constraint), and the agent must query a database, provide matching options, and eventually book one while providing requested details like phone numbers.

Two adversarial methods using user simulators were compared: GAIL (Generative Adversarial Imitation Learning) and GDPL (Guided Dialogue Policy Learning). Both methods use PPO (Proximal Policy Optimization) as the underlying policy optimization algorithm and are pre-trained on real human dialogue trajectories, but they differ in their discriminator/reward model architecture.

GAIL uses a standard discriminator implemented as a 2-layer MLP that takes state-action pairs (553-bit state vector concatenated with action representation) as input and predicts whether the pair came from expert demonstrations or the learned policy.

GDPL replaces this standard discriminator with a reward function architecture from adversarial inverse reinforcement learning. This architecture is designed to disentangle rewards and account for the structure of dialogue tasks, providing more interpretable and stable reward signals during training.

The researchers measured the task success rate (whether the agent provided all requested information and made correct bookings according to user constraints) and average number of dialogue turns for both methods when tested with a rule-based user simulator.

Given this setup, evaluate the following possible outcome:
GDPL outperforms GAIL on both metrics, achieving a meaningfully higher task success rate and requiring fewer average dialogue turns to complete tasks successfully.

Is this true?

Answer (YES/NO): NO